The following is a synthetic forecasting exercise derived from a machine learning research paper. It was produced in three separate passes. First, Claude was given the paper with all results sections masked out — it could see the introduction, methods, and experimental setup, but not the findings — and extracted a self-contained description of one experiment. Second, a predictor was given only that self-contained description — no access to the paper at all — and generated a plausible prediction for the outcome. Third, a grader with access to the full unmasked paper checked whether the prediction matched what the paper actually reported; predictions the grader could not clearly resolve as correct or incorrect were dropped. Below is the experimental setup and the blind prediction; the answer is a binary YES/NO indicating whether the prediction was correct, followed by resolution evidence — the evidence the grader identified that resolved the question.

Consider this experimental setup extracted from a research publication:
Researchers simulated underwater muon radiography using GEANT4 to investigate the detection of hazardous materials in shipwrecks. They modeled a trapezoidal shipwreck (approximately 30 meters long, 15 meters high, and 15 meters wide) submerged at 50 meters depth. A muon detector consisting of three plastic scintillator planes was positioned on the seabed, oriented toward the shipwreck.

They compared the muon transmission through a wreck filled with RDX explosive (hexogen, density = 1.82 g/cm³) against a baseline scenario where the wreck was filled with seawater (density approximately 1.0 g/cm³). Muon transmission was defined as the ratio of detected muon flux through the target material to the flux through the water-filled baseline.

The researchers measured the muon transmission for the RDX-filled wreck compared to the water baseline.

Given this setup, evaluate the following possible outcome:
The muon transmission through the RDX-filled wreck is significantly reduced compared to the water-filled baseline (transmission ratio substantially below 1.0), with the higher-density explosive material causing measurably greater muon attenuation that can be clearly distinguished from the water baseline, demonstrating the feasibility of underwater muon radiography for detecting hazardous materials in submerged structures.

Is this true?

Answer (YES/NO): YES